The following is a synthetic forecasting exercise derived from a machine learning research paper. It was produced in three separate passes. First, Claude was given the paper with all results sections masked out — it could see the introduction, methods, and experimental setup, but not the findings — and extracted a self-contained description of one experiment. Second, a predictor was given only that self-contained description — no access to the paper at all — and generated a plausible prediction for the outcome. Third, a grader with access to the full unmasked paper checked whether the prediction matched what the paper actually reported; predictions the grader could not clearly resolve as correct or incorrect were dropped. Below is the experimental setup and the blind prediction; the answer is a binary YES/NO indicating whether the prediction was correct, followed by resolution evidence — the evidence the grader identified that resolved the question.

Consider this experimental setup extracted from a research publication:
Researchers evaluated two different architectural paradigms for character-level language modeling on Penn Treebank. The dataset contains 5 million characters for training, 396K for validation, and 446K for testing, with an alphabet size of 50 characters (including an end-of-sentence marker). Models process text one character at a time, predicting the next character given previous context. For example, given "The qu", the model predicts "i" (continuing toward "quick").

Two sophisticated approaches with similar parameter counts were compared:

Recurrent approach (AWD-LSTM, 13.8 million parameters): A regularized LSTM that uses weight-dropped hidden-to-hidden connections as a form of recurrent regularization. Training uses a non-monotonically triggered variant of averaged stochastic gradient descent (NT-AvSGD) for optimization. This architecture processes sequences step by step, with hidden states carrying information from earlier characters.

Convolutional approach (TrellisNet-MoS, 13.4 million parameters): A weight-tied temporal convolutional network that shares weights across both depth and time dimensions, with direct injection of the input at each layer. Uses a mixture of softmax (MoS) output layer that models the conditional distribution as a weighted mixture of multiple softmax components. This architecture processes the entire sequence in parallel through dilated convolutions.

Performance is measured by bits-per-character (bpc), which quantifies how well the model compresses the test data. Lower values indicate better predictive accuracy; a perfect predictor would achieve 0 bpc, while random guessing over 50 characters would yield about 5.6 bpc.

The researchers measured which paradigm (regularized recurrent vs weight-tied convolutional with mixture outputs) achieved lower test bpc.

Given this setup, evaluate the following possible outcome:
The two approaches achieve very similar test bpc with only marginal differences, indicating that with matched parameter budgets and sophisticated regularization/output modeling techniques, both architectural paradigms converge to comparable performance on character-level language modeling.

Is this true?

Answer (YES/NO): NO